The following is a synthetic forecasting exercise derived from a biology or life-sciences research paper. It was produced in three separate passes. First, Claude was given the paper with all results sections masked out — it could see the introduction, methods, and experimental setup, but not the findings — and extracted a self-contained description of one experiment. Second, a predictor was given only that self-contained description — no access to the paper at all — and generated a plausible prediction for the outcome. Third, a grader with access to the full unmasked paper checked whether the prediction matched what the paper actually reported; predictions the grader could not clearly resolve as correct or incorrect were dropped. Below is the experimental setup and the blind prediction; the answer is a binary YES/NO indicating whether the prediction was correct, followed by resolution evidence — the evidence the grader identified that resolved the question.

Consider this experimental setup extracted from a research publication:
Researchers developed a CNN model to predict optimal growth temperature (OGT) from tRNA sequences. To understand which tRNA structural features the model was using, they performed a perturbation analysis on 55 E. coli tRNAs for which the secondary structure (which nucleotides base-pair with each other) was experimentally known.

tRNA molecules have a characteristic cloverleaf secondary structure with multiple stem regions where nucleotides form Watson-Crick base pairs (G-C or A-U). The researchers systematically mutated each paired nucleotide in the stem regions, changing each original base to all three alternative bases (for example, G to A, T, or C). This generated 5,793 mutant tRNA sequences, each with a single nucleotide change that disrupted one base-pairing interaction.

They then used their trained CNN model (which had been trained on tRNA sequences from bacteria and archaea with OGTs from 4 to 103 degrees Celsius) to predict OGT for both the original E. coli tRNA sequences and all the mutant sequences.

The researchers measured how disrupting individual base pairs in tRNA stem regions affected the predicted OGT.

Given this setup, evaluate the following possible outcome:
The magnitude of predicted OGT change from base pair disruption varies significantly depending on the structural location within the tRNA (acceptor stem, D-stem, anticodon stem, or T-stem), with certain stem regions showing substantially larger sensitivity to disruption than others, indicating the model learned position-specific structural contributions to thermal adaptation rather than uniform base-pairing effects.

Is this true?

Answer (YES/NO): YES